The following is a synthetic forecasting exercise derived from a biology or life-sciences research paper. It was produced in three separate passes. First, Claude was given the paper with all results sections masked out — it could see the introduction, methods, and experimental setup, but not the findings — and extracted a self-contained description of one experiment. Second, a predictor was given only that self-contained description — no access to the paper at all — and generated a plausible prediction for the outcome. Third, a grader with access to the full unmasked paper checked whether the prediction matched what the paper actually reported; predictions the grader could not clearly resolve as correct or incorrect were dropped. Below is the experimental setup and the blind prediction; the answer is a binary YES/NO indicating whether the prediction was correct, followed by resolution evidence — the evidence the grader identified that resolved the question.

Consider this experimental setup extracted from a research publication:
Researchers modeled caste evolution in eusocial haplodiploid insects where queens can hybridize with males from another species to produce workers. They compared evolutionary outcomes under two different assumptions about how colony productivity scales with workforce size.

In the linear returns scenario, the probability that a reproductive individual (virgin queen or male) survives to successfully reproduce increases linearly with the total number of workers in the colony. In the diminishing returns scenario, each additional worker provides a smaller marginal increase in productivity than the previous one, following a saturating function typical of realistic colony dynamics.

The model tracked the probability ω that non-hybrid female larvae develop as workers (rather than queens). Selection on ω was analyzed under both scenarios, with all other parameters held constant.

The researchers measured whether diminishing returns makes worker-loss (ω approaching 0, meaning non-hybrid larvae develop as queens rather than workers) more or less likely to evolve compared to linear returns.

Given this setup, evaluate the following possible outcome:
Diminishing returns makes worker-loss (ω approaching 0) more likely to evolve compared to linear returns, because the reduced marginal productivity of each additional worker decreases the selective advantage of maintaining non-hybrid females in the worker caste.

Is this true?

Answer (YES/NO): YES